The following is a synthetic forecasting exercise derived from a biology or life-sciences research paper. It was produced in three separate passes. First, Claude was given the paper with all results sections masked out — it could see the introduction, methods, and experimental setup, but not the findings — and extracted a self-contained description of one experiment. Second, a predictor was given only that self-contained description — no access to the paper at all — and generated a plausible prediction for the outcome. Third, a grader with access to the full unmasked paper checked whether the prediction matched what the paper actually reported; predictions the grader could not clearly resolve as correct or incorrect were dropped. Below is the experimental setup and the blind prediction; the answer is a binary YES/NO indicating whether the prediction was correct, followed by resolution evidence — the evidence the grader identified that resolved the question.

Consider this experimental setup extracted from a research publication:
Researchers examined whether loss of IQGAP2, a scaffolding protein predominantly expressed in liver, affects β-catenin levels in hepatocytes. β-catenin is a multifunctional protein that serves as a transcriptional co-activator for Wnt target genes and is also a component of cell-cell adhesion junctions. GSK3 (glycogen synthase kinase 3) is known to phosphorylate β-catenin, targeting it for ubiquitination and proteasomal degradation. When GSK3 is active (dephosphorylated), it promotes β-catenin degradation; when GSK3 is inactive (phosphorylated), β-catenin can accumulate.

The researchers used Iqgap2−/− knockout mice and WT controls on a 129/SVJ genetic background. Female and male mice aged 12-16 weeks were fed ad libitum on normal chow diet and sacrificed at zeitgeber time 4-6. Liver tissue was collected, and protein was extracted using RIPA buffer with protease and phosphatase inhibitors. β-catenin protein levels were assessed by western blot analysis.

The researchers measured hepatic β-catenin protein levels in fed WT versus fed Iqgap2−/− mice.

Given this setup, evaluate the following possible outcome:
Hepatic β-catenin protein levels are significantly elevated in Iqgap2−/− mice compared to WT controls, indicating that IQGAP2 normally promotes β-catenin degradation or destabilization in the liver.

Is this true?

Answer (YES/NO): NO